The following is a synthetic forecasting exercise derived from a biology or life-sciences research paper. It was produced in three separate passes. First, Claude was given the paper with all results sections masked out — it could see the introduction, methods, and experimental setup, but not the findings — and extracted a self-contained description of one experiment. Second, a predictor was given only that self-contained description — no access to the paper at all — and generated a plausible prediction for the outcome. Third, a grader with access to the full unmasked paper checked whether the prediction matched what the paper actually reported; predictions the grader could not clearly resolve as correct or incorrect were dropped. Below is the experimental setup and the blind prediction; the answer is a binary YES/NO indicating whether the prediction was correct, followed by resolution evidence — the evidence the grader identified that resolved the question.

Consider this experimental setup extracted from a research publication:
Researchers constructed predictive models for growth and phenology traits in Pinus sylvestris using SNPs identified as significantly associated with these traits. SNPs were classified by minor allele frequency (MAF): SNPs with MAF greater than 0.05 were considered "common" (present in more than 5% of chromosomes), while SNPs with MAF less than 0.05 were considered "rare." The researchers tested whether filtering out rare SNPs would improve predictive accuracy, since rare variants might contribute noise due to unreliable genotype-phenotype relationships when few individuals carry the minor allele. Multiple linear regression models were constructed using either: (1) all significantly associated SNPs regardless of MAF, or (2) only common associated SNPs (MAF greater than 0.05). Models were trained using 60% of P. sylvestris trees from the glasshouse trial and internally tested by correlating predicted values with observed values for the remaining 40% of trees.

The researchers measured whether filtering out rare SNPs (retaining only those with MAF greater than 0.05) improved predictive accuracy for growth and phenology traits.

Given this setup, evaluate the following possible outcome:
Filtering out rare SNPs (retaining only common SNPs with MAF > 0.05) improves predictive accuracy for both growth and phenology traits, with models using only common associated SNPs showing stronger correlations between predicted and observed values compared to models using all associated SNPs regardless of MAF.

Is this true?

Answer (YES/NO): NO